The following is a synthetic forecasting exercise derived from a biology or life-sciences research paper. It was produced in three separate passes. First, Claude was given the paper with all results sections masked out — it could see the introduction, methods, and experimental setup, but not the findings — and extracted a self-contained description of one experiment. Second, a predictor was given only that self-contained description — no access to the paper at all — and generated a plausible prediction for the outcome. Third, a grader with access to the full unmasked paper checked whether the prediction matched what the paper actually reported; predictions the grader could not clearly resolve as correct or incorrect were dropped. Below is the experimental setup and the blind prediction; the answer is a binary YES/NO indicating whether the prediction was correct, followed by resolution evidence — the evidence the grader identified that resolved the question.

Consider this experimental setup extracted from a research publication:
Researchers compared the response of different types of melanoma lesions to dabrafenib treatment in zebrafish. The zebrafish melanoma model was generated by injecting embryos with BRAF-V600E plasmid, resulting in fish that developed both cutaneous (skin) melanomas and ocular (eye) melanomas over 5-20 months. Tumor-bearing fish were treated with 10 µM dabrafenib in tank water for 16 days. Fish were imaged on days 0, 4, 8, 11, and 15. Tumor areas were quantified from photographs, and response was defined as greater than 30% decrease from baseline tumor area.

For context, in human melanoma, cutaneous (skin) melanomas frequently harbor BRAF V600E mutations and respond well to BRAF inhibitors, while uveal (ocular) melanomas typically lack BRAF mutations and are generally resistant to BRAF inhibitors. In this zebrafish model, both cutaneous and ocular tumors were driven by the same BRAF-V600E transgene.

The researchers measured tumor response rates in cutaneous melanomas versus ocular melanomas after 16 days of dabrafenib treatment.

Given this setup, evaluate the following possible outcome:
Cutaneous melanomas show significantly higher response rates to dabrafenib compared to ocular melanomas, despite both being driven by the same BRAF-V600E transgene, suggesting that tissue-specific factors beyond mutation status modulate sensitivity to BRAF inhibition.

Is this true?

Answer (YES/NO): NO